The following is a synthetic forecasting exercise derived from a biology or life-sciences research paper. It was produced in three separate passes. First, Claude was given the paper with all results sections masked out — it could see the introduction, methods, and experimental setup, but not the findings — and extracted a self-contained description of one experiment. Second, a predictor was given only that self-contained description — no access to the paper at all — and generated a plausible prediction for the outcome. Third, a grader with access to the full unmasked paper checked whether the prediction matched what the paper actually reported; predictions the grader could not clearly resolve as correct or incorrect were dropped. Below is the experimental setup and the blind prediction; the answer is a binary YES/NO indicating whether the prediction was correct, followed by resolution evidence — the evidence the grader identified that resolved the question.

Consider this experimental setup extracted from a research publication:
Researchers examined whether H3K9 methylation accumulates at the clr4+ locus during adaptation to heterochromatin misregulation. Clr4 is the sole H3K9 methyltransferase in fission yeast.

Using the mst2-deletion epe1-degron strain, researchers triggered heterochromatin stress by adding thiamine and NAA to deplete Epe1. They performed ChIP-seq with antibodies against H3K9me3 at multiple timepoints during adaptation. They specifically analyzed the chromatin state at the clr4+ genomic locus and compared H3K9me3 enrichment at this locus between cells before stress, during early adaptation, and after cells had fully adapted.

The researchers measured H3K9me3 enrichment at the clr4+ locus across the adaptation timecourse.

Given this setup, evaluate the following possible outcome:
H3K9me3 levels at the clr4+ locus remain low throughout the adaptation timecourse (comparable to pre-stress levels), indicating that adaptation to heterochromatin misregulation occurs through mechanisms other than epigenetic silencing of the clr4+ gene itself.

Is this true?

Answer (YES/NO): NO